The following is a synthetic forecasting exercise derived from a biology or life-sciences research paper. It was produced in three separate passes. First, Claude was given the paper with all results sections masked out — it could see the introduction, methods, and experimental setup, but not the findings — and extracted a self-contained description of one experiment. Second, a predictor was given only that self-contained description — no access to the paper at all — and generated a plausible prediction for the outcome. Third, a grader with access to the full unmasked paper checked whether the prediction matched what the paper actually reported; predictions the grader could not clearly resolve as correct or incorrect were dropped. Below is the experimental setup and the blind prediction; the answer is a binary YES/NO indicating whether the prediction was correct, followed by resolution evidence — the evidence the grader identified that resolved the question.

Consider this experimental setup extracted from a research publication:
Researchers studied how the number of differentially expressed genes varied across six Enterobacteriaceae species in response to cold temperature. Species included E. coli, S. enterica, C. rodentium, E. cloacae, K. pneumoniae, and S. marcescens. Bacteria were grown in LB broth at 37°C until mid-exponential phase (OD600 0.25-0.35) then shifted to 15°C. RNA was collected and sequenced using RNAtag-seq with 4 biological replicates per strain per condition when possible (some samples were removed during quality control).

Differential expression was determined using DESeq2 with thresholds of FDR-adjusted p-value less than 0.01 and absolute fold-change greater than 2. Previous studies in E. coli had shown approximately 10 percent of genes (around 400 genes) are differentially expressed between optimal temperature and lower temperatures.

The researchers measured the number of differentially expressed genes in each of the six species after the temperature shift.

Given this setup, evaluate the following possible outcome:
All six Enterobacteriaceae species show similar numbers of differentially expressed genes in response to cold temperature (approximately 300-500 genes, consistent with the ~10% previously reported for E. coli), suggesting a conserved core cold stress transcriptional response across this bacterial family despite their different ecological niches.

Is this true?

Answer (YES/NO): NO